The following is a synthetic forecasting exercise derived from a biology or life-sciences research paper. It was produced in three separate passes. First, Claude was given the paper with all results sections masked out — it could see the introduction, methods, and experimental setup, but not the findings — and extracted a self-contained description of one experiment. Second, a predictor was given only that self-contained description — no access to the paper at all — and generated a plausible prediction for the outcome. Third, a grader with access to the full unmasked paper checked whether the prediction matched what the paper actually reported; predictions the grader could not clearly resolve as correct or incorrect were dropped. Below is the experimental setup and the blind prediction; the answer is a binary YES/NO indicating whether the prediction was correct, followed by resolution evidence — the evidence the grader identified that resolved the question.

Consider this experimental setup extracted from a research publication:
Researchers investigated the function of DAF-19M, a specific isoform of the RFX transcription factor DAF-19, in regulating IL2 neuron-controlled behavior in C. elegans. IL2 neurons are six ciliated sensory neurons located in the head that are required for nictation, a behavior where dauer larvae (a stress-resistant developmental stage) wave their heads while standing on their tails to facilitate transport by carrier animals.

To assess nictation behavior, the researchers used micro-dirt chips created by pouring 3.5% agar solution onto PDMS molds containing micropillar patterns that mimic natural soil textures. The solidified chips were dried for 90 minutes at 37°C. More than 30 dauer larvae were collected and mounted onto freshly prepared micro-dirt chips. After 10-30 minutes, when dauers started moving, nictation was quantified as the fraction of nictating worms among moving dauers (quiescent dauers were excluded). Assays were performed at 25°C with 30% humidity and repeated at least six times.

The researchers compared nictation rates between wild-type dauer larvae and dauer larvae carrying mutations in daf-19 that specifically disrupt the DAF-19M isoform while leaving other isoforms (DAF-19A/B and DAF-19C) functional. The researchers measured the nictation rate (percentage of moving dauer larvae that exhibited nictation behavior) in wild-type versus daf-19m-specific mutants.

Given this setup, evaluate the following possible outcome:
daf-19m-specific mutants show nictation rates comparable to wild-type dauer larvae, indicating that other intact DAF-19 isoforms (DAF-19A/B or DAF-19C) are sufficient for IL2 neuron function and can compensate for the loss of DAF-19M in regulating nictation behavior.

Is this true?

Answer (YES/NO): NO